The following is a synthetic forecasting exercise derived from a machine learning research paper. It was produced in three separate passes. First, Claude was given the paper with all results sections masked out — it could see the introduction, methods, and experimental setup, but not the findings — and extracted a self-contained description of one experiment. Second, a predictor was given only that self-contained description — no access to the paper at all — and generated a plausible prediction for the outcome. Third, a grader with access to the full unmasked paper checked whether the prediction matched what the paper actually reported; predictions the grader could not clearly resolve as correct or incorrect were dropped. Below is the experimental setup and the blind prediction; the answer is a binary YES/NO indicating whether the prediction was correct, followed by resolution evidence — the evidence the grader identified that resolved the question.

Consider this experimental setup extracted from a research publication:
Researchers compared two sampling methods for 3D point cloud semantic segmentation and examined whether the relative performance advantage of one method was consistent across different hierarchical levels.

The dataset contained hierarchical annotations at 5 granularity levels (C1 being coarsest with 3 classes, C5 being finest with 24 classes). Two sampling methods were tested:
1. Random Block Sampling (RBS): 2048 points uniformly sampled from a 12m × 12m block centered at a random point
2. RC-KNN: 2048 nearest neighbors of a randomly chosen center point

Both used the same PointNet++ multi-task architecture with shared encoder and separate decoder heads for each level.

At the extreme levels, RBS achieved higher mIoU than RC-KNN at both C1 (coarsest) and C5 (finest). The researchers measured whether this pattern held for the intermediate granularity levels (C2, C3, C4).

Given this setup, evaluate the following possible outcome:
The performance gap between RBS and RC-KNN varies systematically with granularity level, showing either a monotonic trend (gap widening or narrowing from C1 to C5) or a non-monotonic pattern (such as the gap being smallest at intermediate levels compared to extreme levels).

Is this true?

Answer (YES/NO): YES